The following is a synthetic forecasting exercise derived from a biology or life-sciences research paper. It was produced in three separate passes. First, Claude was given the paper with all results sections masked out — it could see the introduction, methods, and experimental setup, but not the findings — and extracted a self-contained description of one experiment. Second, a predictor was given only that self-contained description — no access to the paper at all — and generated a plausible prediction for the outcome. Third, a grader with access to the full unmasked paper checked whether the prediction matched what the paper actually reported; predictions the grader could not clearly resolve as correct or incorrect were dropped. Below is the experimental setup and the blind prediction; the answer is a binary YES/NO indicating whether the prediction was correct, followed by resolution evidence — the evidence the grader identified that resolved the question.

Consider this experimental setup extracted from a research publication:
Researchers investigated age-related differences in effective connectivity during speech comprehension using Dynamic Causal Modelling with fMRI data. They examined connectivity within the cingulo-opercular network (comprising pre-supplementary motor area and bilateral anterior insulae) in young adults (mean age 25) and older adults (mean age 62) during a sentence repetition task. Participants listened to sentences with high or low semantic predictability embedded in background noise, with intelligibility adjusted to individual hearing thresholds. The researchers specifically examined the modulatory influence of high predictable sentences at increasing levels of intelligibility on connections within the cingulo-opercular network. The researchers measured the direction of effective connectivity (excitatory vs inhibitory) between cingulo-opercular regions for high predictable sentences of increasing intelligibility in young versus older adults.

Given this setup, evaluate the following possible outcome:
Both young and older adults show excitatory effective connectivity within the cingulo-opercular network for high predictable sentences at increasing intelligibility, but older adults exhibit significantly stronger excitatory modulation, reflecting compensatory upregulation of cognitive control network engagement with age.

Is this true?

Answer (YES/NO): NO